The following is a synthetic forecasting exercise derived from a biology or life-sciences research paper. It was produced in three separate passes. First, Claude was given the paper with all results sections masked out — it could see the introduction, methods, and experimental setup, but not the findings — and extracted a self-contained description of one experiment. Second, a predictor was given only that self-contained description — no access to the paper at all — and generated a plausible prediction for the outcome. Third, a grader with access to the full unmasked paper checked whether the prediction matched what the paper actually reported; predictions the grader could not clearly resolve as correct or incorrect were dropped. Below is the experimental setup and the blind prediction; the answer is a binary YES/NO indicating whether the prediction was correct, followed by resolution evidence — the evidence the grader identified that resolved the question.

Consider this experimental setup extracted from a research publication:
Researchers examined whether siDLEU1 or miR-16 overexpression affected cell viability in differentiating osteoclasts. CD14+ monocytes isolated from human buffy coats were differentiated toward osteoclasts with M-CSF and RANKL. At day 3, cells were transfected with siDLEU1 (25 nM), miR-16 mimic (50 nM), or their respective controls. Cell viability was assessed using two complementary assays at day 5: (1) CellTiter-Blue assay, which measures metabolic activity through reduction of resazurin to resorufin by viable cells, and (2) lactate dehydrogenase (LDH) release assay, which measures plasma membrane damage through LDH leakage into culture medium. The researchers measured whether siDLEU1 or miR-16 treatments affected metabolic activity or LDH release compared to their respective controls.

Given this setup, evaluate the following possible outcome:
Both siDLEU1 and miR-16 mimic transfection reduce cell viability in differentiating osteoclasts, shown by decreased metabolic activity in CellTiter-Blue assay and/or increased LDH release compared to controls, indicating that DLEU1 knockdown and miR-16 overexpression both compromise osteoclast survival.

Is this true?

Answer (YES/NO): NO